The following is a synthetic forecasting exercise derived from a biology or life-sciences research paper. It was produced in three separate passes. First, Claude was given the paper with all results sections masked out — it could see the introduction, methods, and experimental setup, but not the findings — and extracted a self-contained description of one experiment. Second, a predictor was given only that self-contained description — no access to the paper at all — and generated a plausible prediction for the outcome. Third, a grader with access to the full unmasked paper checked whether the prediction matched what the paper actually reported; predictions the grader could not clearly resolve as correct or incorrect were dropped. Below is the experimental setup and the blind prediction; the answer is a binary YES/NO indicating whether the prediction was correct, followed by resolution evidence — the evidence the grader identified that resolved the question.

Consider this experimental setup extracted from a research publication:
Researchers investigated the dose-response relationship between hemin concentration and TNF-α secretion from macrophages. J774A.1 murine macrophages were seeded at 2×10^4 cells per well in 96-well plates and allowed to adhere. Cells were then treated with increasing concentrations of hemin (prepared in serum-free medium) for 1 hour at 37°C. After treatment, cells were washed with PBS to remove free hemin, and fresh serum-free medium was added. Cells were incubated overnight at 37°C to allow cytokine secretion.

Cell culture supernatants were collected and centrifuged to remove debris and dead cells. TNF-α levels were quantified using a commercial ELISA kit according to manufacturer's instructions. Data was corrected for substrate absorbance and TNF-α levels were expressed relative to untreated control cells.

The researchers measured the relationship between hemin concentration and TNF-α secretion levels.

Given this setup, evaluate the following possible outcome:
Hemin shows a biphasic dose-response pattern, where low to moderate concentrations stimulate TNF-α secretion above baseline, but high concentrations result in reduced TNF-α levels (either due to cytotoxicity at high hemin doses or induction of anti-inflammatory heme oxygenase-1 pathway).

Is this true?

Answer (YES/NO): NO